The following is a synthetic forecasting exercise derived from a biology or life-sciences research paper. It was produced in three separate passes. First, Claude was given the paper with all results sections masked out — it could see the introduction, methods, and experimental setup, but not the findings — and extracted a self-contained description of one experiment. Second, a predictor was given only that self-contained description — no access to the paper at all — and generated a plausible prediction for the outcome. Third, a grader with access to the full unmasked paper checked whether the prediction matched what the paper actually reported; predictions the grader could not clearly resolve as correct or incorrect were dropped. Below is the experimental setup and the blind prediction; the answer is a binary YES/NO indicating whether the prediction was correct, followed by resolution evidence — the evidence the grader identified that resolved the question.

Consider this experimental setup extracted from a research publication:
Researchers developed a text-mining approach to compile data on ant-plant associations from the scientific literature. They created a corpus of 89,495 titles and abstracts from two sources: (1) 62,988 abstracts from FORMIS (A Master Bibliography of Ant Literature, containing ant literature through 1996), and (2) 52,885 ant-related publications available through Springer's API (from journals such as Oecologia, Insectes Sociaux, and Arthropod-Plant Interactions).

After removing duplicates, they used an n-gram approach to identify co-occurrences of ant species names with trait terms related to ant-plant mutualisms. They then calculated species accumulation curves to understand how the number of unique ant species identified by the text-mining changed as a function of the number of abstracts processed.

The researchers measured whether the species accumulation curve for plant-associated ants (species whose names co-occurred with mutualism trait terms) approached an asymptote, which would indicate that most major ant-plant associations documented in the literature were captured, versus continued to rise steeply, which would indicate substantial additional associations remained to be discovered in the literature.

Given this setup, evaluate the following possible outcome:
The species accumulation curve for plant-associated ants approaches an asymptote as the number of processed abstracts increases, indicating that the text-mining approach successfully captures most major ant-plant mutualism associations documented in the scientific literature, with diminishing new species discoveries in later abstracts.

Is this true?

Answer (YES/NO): NO